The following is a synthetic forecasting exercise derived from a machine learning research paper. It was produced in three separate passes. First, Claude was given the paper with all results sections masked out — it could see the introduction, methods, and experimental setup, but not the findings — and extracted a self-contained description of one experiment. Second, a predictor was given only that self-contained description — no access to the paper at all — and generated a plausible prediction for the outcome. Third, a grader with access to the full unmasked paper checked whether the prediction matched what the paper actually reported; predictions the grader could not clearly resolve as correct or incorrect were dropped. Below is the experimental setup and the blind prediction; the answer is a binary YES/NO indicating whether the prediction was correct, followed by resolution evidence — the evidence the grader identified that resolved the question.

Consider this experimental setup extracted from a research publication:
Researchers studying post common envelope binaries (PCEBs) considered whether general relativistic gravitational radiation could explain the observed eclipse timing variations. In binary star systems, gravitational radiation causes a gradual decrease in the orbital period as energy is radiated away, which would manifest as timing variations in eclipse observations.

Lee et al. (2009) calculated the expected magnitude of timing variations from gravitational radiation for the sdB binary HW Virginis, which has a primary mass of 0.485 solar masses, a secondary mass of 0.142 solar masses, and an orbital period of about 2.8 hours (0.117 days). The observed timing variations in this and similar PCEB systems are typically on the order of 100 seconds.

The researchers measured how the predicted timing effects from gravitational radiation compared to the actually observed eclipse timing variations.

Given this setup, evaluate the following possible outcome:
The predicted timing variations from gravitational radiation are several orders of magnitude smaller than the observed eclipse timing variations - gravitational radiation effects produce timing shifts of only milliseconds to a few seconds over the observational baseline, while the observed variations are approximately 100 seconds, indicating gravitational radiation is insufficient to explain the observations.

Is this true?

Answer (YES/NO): YES